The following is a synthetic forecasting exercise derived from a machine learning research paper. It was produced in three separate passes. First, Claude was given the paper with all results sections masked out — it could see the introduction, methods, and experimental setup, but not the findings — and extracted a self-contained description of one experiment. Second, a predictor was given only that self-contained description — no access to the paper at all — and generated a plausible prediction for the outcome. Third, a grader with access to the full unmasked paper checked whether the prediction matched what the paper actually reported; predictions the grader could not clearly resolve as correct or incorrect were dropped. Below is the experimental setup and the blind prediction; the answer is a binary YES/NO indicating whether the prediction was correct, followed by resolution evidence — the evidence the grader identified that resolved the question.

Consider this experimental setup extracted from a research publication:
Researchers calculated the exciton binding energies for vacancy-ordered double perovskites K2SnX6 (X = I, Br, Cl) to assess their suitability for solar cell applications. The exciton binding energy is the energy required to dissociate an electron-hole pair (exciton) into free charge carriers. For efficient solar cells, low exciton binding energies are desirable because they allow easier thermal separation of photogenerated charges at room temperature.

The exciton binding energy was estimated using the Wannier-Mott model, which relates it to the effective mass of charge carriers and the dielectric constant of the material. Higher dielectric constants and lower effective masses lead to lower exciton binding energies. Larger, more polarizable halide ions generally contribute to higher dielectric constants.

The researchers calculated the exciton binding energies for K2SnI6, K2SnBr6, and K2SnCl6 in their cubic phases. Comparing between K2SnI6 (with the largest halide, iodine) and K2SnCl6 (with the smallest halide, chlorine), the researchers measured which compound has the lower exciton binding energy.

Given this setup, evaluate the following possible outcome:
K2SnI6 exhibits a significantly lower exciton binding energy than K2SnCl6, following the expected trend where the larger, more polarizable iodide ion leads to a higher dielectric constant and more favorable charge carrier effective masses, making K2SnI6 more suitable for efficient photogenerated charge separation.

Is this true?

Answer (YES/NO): YES